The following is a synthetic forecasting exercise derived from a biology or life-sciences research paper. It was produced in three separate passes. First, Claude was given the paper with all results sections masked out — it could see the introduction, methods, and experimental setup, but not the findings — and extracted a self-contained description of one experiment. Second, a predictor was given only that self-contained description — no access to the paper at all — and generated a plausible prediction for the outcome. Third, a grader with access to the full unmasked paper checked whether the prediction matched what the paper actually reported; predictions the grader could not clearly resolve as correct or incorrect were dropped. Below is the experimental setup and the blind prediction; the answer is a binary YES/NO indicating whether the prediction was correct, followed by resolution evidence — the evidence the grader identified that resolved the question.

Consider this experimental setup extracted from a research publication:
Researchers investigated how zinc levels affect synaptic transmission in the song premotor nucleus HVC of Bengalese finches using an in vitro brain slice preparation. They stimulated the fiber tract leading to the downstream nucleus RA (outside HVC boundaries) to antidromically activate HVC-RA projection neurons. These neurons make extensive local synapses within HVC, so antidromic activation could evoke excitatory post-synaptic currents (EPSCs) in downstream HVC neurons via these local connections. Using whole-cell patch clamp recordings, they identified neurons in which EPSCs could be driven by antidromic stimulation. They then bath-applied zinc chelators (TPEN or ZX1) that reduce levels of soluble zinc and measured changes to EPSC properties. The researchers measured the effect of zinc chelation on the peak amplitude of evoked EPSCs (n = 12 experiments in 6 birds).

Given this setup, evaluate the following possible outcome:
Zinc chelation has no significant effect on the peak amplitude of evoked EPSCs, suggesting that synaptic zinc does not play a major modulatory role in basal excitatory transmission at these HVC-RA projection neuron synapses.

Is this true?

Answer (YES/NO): NO